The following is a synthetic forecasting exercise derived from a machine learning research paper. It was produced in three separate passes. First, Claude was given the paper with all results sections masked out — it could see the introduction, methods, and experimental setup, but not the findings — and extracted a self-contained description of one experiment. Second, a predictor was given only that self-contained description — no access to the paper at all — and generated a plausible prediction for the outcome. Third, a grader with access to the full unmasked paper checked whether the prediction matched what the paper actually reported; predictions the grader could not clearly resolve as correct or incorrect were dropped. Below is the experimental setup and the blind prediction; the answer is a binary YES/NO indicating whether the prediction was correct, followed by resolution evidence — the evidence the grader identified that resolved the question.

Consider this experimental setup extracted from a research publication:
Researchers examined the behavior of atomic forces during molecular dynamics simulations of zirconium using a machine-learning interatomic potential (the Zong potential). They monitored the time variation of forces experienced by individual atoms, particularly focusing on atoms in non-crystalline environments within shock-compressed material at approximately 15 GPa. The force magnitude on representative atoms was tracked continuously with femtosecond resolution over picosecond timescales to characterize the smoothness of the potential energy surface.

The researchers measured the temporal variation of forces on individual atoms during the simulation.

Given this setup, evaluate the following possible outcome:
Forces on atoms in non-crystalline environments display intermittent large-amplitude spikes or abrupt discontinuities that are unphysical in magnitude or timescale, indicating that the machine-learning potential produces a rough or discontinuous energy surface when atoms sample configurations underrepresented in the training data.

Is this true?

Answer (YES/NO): NO